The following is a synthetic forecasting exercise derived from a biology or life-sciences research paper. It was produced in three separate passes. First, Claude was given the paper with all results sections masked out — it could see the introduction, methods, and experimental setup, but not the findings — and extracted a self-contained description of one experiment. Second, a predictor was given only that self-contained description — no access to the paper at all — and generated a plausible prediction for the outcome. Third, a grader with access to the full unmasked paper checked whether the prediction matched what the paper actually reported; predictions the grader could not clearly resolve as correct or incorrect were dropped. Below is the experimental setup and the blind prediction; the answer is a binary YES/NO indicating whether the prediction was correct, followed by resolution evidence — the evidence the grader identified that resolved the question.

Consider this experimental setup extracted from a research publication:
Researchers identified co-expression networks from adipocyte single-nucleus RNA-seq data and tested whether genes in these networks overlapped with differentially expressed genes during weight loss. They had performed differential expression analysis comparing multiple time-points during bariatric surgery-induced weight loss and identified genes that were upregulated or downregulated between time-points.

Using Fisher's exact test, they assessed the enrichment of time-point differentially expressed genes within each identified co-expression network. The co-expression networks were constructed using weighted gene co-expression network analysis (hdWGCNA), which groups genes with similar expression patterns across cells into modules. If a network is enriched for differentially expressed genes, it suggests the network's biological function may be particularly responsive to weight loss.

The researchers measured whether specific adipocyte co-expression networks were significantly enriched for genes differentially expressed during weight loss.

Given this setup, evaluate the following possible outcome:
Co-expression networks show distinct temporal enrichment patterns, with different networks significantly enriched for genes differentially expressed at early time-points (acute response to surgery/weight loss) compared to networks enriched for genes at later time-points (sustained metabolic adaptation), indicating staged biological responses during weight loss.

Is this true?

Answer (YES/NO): YES